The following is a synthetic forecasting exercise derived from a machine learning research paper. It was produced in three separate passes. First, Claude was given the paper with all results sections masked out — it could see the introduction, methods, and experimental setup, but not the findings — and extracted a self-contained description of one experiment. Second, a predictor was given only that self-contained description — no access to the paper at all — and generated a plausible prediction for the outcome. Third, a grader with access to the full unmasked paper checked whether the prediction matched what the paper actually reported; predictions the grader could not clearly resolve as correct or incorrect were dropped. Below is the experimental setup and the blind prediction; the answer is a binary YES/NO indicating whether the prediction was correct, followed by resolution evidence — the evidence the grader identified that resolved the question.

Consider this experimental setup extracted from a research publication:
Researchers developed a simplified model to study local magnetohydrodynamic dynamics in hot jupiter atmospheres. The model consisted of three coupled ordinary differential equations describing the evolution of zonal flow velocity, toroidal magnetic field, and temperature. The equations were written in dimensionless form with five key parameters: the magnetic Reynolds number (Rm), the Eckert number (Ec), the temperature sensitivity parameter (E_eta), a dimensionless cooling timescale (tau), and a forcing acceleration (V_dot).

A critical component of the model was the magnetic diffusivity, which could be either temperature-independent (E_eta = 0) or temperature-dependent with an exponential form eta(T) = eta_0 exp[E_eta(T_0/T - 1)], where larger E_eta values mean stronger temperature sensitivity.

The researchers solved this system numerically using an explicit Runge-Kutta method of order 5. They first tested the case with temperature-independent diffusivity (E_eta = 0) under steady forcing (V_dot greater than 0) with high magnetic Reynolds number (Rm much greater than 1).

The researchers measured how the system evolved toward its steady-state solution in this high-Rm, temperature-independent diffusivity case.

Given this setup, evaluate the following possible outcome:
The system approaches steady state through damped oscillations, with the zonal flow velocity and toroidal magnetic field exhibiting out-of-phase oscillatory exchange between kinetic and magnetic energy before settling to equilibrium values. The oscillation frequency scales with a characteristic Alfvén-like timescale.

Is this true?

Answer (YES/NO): YES